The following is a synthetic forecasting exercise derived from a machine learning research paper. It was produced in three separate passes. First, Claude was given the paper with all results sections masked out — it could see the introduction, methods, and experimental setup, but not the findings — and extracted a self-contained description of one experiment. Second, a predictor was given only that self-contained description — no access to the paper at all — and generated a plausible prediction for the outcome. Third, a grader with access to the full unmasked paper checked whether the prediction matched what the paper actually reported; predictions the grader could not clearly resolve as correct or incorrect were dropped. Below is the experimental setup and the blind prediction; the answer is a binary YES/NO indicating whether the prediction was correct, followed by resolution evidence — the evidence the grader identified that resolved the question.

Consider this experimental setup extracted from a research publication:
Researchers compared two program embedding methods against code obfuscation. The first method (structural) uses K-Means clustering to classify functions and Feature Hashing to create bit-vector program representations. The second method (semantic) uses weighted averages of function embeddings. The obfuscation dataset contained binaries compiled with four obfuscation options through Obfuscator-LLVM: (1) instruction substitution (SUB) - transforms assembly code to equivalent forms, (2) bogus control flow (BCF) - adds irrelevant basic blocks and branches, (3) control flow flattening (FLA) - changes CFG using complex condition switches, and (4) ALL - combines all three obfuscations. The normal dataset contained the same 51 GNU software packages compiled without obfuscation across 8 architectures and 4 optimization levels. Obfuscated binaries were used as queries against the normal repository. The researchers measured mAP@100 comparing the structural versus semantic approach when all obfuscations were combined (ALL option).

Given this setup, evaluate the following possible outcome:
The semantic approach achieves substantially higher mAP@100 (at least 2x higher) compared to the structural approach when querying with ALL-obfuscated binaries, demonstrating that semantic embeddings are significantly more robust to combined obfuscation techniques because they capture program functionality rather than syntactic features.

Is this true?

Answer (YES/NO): NO